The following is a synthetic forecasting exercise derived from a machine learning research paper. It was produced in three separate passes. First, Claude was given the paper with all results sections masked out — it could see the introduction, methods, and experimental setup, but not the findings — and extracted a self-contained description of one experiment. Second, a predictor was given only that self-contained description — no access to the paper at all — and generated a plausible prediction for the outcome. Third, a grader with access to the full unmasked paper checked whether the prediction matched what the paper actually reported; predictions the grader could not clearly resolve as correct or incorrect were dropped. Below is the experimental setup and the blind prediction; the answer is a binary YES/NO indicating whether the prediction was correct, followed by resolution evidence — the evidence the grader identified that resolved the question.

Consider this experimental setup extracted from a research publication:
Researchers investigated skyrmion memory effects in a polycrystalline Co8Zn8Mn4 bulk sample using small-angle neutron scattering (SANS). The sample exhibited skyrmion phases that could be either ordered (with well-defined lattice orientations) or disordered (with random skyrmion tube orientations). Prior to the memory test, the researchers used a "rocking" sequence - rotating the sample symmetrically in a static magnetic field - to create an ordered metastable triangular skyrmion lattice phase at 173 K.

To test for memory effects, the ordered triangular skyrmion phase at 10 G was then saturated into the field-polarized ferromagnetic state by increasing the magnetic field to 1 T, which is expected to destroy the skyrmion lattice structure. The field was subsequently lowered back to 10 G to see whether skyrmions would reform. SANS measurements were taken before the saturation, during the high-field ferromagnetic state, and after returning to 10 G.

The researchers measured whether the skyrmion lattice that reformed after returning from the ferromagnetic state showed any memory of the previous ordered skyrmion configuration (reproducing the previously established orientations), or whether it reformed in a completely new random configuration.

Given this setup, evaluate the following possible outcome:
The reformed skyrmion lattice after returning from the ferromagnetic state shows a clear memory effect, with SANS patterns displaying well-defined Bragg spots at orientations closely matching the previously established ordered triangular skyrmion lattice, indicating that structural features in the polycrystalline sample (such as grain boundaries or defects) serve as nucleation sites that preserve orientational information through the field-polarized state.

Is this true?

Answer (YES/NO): YES